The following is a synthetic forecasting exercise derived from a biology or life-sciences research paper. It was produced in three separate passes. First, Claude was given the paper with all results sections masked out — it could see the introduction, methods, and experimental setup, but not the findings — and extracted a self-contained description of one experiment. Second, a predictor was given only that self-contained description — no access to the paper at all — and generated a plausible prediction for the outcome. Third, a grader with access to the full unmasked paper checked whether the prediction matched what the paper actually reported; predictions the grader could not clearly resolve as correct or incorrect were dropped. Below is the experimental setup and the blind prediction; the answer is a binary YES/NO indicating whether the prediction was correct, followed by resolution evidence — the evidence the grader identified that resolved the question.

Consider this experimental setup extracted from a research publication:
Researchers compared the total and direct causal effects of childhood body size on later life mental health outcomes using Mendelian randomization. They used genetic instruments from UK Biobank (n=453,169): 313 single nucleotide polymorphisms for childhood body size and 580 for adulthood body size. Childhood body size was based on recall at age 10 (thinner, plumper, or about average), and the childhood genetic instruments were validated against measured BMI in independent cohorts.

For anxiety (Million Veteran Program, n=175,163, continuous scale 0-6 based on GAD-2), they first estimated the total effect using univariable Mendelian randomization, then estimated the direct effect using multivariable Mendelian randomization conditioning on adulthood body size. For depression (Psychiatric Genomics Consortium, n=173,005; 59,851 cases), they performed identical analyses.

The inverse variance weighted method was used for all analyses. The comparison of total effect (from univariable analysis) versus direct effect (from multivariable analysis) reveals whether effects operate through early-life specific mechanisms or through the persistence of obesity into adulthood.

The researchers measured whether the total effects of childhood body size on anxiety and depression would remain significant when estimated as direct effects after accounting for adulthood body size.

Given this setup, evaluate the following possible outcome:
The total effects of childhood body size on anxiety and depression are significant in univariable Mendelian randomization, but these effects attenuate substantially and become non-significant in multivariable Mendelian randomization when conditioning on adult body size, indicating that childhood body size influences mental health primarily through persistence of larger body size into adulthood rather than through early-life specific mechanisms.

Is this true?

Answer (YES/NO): NO